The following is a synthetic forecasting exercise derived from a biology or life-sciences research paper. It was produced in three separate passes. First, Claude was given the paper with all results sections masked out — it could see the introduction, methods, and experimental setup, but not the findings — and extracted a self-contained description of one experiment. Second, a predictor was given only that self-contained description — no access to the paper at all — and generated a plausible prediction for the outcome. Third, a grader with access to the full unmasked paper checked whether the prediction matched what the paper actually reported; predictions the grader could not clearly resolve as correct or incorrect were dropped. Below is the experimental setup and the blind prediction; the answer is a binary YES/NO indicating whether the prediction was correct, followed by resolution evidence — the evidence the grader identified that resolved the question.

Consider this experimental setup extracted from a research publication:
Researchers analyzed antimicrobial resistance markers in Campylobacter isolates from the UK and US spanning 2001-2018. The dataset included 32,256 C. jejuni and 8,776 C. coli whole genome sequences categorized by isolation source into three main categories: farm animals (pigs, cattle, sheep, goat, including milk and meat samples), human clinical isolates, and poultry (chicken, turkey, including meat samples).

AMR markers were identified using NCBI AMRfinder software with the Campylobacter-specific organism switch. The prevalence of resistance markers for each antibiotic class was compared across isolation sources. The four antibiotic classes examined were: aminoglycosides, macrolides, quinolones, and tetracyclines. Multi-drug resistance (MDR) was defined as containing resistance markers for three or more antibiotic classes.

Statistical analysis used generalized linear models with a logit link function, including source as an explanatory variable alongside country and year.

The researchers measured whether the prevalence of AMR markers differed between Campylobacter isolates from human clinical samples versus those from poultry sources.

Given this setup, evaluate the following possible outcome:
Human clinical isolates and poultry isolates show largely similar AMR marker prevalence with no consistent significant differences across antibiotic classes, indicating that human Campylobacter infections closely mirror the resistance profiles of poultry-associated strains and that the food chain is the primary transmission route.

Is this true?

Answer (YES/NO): YES